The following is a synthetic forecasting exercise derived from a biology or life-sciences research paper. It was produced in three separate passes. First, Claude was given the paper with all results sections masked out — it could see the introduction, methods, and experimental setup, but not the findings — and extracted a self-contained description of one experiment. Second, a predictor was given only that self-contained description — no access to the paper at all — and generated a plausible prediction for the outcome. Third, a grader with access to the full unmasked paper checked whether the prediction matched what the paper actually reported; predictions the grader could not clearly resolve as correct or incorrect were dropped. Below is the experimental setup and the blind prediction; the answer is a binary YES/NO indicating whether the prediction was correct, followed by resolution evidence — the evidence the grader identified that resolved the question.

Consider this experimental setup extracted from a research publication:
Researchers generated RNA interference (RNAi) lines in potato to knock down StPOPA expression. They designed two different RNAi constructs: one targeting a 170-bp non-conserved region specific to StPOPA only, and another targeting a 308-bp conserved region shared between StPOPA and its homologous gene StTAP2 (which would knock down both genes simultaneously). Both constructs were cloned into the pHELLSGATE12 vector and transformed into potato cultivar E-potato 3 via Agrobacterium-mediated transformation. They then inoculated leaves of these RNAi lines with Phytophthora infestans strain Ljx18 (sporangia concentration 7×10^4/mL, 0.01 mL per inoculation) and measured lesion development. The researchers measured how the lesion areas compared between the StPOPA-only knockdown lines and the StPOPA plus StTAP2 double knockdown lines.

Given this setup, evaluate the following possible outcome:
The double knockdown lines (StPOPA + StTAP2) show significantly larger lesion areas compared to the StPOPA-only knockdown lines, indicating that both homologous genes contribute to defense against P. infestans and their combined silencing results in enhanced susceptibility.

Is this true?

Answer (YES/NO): YES